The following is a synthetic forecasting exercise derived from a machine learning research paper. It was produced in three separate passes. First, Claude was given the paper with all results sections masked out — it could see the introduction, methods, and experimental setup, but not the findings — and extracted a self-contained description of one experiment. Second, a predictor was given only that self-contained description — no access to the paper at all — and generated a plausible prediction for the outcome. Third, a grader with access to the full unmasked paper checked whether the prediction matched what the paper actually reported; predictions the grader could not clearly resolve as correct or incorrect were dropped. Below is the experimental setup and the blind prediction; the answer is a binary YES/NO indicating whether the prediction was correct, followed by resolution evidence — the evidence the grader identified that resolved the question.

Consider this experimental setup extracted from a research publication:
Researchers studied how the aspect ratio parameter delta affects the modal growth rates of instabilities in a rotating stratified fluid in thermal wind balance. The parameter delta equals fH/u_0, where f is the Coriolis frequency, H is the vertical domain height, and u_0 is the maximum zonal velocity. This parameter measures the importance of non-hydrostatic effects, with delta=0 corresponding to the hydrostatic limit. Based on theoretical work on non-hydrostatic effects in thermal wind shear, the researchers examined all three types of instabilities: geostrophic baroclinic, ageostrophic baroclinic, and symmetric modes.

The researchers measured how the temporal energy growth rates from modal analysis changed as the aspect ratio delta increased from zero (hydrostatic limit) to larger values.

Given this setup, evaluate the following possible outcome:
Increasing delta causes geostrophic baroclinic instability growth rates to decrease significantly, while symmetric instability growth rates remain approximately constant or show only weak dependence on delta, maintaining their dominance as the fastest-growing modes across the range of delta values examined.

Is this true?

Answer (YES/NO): NO